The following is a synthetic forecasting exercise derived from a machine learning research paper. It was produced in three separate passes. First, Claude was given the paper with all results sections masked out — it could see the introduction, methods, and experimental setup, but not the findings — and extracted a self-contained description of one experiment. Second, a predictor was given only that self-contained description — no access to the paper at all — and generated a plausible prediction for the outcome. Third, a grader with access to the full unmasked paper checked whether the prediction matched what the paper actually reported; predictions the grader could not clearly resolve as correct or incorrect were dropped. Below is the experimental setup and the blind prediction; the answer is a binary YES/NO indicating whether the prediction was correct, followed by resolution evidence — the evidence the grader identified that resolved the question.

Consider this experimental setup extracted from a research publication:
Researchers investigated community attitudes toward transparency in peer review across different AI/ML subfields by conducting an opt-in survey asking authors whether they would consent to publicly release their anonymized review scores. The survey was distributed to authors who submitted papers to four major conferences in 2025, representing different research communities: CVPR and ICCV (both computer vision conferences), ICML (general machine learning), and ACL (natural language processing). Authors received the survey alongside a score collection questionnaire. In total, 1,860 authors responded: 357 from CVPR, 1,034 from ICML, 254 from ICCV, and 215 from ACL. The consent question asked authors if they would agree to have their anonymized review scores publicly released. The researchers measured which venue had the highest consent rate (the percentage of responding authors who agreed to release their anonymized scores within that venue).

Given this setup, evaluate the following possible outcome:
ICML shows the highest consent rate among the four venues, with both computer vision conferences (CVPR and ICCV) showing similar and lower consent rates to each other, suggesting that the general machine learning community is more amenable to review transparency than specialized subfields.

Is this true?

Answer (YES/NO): NO